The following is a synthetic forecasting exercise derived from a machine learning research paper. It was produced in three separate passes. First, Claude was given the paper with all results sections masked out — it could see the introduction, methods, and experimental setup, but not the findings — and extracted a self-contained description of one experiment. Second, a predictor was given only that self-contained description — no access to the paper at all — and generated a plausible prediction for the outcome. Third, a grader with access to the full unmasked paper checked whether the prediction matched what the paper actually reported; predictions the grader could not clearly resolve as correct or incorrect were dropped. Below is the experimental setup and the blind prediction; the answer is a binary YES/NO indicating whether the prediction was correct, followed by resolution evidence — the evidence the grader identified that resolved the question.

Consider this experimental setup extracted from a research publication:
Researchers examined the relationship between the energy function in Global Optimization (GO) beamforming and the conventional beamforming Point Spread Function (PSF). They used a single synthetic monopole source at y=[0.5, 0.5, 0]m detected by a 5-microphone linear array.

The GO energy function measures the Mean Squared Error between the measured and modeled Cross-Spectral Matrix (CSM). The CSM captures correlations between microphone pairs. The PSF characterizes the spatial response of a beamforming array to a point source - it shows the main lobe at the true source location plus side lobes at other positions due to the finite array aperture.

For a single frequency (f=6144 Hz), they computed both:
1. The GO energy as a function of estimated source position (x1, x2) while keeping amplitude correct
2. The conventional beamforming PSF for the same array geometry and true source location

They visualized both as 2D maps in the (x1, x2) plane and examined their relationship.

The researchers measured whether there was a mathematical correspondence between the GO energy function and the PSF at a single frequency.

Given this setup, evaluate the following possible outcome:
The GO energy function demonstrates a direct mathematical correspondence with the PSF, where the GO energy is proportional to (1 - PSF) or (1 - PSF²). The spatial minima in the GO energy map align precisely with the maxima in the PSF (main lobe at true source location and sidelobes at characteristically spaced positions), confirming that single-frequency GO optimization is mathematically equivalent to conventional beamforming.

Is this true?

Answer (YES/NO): NO